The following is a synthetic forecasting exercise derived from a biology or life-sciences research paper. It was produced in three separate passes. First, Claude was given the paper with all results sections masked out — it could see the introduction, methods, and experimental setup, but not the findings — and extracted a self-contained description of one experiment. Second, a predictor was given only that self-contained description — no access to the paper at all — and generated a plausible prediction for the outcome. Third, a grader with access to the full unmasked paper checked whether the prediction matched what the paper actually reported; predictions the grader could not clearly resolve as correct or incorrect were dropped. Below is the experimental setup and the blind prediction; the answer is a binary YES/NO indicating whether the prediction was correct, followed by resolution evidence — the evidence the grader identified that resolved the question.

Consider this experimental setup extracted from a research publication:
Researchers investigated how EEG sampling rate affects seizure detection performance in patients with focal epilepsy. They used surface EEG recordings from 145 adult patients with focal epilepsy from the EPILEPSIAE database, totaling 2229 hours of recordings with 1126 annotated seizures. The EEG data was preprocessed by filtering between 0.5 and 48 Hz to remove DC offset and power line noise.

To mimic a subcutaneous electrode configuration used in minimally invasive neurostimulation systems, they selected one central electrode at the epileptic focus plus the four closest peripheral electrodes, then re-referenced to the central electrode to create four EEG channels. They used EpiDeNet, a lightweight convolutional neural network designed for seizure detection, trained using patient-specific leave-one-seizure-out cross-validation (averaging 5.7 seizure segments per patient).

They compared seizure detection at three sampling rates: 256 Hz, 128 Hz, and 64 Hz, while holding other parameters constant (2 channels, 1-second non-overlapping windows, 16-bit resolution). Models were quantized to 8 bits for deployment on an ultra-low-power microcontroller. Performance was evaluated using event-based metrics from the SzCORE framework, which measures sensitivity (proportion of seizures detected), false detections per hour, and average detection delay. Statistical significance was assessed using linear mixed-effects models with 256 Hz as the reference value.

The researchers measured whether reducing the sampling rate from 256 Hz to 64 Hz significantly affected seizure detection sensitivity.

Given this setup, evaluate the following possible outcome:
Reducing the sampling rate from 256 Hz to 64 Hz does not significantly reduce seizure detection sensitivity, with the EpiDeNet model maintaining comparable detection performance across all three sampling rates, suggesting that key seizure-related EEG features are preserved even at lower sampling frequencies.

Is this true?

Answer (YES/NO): NO